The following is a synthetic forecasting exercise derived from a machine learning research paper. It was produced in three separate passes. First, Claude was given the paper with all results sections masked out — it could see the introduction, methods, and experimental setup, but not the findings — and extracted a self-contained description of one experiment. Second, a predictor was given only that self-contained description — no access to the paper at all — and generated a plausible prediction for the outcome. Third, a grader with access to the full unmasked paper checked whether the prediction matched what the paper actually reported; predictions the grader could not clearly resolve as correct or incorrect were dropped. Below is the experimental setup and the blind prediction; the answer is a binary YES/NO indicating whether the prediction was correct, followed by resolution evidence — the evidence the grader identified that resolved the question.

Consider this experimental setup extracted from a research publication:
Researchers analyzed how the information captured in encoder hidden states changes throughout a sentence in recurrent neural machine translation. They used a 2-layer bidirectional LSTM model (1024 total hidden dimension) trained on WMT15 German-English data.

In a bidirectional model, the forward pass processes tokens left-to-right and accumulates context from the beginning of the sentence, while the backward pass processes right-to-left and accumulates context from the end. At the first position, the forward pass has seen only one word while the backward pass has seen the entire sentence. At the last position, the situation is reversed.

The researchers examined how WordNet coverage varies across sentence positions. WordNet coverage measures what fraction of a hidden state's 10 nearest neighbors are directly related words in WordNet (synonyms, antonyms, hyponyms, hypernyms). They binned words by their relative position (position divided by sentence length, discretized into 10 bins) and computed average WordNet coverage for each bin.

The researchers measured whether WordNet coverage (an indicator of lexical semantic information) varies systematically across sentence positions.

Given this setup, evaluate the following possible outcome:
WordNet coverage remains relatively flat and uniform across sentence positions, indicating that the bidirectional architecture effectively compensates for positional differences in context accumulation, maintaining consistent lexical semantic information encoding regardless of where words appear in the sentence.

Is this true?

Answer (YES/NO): NO